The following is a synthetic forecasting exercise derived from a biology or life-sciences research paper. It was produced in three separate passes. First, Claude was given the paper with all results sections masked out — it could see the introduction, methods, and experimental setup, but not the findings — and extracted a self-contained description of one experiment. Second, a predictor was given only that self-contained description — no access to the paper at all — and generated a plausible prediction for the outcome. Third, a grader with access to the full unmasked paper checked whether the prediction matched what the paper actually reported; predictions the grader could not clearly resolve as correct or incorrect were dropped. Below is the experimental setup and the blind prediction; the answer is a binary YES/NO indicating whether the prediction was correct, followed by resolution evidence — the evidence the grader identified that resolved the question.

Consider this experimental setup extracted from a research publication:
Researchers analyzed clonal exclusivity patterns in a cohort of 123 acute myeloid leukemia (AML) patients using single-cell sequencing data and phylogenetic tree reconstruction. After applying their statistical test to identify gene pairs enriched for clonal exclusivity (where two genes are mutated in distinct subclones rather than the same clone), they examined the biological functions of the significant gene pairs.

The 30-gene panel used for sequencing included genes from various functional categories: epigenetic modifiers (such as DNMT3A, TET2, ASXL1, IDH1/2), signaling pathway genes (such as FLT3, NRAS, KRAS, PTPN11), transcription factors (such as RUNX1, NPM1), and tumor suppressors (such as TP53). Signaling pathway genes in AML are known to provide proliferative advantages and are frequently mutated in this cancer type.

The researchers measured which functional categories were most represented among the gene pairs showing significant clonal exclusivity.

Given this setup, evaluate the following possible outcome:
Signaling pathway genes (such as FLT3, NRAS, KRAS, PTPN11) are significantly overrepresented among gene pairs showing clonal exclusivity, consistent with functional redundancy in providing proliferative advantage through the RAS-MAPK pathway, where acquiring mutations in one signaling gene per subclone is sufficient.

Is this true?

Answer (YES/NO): YES